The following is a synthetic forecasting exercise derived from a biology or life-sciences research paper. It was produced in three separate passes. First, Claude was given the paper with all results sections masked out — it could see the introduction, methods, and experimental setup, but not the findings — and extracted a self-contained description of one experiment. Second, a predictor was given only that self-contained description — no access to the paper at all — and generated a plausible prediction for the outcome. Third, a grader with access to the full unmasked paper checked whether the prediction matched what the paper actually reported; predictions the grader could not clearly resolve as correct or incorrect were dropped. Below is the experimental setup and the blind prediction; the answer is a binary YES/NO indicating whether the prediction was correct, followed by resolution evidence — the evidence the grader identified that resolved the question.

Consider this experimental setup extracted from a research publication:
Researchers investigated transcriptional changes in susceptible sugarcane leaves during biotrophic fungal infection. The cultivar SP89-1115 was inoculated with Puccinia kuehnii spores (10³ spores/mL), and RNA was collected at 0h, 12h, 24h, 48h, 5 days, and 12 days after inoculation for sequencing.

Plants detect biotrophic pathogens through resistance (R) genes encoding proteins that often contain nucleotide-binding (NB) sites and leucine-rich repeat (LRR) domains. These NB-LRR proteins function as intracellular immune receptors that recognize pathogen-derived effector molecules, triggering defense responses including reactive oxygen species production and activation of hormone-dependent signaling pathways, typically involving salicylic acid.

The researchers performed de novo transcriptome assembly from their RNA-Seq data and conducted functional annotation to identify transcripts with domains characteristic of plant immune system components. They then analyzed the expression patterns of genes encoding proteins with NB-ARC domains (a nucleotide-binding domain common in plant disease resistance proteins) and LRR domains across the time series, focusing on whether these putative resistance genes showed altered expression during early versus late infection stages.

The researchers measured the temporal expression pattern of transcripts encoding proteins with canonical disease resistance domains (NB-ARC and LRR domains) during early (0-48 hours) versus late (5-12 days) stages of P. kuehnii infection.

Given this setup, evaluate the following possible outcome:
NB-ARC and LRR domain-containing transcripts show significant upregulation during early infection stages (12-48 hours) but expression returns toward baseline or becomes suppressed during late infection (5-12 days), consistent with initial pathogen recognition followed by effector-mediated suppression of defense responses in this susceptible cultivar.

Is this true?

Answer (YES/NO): NO